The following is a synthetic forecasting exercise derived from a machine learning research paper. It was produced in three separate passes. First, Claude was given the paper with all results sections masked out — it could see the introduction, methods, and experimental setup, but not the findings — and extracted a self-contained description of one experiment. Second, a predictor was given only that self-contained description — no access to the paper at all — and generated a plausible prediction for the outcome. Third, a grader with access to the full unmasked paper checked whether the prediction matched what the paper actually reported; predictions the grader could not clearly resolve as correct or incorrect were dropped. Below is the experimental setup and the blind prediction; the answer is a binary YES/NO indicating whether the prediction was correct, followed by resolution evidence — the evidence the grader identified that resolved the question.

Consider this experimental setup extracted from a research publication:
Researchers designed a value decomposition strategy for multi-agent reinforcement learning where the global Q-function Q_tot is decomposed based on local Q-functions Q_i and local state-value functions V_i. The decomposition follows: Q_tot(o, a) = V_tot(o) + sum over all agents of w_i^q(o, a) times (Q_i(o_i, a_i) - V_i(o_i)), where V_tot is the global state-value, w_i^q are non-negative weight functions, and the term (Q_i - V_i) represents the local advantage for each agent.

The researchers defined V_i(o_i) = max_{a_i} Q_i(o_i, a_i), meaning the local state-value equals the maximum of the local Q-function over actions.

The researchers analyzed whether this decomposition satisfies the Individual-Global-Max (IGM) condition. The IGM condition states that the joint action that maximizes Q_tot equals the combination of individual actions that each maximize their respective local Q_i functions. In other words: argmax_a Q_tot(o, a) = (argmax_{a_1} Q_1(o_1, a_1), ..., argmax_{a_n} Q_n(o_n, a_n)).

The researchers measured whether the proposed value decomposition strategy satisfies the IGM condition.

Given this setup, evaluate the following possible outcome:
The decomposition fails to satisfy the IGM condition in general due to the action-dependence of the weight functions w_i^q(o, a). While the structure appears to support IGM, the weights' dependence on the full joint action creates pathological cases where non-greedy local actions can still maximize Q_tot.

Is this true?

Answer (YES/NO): NO